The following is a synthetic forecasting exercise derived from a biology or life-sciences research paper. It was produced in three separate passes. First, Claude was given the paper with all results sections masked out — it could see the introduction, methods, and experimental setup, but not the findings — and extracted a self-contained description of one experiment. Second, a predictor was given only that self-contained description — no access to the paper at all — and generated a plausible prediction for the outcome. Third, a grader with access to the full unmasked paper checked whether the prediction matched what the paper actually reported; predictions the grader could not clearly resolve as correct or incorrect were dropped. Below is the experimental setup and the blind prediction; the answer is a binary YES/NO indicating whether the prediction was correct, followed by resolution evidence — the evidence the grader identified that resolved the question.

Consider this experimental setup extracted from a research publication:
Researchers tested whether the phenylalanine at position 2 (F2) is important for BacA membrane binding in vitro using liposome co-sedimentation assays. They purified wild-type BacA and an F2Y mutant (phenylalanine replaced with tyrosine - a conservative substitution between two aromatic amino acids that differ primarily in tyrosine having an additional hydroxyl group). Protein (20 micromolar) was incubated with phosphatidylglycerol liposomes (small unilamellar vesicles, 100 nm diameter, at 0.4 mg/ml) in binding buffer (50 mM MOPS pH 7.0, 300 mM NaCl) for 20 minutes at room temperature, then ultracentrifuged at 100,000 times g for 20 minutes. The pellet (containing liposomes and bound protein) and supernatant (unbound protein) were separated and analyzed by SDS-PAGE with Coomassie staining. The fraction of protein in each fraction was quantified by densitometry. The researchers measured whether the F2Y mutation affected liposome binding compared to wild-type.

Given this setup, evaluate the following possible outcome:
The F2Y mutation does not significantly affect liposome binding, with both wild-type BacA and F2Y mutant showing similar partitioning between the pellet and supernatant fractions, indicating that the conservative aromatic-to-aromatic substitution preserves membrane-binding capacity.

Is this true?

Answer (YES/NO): NO